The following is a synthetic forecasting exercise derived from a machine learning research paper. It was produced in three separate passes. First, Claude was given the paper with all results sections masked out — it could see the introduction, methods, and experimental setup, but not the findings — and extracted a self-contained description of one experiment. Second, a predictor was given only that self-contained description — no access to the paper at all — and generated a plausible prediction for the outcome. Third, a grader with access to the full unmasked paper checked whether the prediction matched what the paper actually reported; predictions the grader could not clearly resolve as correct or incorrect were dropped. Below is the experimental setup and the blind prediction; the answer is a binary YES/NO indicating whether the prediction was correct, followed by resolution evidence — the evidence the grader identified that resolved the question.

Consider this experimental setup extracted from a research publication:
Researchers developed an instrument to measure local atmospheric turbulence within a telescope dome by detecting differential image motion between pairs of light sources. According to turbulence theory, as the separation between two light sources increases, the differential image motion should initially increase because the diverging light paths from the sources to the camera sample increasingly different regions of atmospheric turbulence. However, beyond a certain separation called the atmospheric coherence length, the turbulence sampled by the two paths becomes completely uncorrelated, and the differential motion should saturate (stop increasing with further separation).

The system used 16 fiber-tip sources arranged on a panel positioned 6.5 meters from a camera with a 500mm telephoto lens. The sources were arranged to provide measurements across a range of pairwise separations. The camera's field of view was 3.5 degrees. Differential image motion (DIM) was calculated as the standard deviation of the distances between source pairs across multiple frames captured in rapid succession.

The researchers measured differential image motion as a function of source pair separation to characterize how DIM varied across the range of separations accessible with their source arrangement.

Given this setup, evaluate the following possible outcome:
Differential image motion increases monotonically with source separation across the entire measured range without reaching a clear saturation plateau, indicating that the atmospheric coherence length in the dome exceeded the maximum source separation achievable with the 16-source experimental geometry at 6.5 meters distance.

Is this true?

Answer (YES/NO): YES